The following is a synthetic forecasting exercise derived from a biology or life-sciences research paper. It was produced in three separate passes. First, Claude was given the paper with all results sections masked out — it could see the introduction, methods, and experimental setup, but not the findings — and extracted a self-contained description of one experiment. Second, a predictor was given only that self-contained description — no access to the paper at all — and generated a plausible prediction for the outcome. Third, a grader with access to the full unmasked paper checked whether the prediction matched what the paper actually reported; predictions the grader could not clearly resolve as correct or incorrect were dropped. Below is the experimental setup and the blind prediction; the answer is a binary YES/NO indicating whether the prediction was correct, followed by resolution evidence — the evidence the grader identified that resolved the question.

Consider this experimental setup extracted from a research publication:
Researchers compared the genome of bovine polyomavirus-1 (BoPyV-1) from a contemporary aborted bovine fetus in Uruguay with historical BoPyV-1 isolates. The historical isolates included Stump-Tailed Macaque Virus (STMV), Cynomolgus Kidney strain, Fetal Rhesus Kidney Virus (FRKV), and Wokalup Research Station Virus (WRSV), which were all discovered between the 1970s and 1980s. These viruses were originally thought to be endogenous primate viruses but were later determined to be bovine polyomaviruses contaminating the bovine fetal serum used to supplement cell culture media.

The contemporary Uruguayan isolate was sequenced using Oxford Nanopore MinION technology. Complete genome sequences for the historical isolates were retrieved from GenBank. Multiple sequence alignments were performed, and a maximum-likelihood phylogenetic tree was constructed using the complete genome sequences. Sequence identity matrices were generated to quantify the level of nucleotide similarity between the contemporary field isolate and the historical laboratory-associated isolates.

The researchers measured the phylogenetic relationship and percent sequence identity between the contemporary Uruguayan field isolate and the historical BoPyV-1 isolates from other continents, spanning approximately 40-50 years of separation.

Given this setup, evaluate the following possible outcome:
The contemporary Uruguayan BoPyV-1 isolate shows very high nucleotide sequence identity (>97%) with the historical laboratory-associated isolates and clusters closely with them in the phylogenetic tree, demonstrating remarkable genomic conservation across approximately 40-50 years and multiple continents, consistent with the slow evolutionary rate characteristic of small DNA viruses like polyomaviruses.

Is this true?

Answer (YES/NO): NO